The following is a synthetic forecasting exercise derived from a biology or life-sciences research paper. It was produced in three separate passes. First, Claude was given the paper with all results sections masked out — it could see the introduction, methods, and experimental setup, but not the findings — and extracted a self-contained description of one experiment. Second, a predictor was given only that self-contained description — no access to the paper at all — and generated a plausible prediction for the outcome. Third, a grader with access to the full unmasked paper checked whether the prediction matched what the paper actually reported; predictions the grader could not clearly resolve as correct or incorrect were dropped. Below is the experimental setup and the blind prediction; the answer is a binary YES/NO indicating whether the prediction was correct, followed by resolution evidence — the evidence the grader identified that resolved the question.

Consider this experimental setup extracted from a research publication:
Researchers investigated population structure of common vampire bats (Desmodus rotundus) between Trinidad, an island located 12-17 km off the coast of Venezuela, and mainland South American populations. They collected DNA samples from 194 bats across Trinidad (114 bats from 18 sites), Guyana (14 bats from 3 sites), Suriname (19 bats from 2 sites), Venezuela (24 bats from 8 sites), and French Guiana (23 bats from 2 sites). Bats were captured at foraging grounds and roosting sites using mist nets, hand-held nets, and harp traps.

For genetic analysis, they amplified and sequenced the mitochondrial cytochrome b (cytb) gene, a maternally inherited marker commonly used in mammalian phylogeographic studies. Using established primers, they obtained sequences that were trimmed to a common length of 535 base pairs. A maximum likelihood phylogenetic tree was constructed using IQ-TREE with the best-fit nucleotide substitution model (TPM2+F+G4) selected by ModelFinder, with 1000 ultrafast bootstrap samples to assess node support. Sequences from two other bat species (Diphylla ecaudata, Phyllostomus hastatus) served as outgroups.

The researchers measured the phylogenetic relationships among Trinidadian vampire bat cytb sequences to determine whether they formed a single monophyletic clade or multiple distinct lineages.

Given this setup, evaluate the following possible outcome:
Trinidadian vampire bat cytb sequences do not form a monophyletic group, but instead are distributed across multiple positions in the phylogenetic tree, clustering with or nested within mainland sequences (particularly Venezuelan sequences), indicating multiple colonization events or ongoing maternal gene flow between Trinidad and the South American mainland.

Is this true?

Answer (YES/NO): YES